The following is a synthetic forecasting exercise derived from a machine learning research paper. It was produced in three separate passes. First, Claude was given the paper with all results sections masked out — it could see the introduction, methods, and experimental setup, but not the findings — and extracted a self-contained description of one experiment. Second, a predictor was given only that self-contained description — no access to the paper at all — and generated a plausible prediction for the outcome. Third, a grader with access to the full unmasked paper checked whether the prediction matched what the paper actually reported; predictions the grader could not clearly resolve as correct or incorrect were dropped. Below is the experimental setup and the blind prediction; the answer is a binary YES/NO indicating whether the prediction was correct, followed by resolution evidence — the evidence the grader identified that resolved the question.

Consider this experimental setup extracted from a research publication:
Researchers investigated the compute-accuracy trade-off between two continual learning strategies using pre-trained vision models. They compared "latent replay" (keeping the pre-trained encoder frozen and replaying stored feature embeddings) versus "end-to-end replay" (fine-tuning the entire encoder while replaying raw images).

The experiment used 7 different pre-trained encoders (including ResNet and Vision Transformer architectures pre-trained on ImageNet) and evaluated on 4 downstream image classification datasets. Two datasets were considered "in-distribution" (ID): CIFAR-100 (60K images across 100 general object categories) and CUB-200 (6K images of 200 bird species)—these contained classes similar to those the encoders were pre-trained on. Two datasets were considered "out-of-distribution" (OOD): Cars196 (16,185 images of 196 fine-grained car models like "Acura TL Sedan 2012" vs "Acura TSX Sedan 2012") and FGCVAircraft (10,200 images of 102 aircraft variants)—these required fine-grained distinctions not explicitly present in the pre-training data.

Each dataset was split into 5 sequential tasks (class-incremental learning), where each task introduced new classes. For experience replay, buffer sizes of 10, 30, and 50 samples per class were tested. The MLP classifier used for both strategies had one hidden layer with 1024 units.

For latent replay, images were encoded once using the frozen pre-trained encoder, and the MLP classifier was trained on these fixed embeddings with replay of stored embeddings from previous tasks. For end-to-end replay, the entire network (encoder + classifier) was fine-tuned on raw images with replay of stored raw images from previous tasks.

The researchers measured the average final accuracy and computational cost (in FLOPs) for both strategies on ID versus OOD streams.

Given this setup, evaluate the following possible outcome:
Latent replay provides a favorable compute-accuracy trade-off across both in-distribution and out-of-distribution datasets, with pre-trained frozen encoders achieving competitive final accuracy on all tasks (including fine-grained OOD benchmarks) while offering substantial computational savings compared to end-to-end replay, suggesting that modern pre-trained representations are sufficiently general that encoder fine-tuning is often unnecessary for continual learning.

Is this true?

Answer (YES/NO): NO